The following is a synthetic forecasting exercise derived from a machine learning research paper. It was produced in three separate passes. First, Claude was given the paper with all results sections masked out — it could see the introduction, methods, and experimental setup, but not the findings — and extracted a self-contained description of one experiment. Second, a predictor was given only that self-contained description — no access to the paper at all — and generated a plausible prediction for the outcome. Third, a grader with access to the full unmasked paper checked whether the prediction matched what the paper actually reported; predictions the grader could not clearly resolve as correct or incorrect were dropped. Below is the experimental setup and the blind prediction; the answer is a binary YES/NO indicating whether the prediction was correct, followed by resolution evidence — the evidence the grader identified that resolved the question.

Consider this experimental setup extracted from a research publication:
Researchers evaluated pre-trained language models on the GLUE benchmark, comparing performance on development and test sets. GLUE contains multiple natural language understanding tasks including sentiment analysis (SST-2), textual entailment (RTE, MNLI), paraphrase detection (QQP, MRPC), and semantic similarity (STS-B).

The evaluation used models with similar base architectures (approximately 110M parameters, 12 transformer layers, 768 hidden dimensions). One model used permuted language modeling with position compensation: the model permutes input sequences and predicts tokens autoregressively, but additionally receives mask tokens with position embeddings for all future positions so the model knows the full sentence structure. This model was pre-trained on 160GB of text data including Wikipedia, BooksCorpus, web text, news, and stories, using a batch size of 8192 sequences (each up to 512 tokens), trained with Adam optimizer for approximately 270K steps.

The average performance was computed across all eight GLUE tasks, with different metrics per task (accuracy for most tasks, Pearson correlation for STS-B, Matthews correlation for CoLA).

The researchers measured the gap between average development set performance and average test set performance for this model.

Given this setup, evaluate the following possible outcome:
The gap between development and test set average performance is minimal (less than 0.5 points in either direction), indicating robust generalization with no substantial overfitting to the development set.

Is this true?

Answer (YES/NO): NO